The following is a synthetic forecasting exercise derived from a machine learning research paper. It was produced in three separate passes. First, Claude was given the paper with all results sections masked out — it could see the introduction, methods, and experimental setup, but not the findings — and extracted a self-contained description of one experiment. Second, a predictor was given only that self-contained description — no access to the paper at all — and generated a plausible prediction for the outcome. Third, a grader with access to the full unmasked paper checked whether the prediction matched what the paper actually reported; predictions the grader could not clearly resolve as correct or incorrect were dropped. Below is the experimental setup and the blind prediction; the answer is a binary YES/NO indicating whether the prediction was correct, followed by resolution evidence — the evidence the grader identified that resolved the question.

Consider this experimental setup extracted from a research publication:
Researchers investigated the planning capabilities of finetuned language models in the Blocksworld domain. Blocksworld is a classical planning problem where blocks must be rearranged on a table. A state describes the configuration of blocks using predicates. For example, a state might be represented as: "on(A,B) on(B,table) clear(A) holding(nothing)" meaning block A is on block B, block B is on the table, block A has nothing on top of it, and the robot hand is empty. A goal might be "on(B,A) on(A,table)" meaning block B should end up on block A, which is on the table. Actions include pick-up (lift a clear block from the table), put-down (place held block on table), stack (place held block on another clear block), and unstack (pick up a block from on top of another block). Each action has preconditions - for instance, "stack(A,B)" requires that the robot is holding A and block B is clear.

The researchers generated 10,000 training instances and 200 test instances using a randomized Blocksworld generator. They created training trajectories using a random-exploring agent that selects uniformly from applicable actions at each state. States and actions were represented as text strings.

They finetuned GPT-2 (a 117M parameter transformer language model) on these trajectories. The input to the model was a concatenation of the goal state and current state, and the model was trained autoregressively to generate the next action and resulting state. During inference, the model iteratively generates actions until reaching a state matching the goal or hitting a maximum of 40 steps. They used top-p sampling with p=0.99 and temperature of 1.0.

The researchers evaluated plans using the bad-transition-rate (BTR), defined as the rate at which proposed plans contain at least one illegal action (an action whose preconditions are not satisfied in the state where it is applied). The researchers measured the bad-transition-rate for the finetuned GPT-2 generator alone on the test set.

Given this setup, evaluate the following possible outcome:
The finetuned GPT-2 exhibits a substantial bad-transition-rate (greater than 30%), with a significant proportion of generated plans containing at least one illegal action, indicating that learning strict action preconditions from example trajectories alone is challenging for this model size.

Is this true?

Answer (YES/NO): YES